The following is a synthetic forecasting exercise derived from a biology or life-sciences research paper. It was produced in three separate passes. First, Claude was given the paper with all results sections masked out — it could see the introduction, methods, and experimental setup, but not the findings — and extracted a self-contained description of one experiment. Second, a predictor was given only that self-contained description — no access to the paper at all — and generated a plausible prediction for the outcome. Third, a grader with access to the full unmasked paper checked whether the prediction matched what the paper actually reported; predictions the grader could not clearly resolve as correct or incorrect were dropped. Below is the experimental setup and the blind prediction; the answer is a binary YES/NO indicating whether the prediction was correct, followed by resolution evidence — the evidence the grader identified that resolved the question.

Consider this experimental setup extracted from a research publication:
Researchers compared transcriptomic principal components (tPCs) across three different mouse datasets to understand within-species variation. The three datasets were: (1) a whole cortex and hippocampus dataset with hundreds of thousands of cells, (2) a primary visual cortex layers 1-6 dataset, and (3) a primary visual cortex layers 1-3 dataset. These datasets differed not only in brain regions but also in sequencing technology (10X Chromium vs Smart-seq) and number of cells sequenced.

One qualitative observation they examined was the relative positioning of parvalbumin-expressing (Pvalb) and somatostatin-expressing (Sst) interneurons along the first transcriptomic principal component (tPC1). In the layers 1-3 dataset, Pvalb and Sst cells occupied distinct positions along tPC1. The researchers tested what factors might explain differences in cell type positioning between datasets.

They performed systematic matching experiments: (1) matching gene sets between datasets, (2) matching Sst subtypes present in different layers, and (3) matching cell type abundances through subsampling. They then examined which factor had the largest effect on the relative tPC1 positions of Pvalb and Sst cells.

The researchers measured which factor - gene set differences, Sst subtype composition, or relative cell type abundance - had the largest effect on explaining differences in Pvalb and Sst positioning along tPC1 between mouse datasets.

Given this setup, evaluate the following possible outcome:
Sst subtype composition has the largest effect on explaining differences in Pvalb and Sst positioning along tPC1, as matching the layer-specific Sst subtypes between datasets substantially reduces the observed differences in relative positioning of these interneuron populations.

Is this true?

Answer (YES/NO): NO